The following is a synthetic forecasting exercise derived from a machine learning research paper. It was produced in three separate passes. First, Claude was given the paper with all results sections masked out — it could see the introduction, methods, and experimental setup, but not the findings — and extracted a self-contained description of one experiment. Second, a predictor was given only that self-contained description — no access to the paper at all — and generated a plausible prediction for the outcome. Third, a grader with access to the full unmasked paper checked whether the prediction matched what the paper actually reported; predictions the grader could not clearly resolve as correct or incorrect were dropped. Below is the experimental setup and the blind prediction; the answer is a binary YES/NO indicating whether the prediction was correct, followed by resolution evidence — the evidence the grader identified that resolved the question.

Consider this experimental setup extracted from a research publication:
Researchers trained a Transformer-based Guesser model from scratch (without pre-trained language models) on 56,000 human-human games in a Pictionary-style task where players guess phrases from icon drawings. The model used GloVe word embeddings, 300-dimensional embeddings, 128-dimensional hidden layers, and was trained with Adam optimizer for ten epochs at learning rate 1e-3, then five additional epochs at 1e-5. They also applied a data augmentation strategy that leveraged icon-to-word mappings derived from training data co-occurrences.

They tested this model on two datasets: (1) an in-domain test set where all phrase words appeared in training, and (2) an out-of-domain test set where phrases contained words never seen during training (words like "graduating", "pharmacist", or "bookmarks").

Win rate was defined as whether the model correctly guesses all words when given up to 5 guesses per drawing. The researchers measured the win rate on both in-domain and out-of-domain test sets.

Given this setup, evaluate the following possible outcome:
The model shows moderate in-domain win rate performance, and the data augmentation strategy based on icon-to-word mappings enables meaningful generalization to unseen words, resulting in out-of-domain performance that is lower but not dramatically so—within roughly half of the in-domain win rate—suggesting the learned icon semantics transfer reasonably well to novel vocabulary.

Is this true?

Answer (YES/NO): NO